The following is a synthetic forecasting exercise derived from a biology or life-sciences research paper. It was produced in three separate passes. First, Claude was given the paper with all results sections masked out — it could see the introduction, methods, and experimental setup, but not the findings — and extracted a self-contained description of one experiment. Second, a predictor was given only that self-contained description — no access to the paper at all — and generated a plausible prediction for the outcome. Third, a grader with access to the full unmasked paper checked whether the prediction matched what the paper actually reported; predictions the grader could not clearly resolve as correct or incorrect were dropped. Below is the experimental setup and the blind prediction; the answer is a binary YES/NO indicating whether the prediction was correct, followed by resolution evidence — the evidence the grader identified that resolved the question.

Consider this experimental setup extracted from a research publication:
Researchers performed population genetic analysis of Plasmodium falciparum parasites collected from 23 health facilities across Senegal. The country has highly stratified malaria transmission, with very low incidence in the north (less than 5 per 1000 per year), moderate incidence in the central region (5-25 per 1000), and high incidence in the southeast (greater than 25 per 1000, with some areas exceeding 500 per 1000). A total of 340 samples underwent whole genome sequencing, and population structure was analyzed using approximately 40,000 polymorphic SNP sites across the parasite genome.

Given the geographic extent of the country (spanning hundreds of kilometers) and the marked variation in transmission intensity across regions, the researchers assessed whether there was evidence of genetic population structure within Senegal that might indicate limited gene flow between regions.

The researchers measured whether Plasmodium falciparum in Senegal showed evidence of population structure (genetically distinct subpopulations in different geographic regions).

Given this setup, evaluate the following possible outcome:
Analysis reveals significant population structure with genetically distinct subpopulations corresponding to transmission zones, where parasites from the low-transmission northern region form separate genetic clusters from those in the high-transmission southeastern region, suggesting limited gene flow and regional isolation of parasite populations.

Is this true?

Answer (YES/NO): NO